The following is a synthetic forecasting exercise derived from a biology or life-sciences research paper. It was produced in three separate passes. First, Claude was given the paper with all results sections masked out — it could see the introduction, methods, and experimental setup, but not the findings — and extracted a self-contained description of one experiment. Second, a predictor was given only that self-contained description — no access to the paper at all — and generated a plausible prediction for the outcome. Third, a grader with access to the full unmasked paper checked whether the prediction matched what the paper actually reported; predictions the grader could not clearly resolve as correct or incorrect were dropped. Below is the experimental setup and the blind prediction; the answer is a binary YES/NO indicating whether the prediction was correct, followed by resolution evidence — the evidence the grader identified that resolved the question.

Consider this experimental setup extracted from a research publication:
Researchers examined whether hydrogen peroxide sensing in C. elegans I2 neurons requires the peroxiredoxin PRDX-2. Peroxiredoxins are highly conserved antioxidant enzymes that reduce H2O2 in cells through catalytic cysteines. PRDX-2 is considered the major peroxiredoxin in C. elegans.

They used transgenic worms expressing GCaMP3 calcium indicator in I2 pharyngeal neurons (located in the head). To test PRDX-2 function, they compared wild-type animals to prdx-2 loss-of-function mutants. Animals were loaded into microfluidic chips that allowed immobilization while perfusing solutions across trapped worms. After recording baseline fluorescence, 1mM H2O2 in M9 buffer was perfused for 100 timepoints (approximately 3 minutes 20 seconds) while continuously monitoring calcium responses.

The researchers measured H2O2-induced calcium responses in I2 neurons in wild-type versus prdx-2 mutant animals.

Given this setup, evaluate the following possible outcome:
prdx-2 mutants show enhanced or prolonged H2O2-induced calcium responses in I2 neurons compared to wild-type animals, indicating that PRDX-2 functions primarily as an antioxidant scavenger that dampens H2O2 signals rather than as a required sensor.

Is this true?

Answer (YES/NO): NO